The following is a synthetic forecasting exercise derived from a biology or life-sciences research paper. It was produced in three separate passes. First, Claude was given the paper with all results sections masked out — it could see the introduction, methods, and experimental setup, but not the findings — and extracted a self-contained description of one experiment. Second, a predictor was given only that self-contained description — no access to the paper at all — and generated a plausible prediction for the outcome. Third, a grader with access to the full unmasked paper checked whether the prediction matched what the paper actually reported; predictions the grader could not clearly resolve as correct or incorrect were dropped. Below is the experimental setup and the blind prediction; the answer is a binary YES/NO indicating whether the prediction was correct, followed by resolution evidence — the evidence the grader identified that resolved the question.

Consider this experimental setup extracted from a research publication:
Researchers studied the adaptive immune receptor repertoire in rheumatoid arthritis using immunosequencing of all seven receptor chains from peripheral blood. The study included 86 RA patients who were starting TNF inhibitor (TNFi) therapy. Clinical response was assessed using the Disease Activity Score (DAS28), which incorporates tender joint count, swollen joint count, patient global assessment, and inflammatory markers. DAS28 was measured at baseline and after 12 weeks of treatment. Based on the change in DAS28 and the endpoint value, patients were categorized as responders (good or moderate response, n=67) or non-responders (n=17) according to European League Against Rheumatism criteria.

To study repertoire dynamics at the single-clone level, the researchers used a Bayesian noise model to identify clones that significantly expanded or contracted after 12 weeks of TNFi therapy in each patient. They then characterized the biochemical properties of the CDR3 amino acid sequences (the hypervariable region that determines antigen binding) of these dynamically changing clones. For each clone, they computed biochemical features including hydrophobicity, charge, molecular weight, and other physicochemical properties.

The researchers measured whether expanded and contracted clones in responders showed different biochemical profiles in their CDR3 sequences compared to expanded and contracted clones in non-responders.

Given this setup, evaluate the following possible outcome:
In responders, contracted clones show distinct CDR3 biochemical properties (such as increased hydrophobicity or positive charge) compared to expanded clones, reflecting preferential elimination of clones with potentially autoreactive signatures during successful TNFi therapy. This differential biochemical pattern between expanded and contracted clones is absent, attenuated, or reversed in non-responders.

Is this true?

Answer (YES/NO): NO